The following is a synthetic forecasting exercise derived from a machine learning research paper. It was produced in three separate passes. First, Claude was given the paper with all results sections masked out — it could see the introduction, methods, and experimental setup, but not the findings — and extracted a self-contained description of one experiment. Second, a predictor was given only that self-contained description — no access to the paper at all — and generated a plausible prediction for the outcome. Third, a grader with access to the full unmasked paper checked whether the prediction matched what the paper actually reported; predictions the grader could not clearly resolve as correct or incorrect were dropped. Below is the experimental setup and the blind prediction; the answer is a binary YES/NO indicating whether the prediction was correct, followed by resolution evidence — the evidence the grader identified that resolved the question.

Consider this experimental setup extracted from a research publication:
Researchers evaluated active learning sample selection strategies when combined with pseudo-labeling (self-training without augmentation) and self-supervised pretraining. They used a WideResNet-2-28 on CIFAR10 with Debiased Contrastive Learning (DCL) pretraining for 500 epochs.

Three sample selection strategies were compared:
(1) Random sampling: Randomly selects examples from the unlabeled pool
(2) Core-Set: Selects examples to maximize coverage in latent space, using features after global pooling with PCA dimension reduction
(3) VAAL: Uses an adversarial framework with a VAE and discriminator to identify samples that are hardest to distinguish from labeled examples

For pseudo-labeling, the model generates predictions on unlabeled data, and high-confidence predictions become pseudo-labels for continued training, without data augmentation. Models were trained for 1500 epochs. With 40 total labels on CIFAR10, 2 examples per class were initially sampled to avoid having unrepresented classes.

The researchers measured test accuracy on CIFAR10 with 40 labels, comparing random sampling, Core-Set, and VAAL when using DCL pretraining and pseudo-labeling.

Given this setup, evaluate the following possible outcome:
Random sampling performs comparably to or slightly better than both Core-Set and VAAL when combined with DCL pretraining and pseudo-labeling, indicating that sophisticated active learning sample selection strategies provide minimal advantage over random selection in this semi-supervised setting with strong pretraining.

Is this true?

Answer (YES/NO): NO